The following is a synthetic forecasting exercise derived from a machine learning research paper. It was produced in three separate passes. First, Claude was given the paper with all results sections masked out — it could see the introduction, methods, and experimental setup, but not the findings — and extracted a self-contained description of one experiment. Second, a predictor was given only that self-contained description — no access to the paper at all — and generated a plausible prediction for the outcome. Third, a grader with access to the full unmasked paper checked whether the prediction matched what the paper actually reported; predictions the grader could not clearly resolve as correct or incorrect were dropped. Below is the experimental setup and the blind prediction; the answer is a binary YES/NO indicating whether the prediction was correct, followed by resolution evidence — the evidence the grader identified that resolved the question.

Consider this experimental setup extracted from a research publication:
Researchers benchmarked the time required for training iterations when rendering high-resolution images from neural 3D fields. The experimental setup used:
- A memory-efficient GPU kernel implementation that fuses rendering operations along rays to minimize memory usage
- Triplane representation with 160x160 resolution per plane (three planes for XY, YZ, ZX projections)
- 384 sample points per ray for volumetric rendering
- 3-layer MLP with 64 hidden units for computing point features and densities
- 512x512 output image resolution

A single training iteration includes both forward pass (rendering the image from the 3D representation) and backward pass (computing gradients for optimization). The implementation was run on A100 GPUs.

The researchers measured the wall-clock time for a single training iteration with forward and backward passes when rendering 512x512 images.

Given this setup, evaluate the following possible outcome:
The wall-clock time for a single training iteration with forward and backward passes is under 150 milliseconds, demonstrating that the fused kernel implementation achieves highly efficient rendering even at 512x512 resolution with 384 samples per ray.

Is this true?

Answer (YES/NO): NO